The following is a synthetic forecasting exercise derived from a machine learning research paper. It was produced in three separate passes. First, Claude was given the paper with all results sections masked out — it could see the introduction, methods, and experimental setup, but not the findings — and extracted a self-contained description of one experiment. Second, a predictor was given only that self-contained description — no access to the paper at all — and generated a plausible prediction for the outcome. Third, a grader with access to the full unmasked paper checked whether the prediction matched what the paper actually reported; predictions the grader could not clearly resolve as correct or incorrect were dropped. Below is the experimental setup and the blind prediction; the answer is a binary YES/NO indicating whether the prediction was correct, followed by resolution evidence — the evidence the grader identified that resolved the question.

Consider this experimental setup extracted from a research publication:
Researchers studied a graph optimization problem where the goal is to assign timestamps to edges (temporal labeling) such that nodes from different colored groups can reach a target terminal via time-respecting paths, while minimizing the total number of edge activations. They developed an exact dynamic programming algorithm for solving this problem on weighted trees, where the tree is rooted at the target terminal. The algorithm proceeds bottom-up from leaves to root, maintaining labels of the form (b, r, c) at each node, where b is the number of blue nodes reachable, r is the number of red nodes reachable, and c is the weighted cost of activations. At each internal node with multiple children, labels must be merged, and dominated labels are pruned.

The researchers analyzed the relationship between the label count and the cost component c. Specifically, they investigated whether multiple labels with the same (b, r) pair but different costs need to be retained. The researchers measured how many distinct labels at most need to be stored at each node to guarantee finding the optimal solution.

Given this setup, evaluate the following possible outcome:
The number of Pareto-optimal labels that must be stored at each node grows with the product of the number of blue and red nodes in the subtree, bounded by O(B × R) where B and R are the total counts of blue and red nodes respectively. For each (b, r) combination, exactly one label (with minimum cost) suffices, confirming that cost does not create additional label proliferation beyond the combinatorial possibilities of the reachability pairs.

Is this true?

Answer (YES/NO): NO